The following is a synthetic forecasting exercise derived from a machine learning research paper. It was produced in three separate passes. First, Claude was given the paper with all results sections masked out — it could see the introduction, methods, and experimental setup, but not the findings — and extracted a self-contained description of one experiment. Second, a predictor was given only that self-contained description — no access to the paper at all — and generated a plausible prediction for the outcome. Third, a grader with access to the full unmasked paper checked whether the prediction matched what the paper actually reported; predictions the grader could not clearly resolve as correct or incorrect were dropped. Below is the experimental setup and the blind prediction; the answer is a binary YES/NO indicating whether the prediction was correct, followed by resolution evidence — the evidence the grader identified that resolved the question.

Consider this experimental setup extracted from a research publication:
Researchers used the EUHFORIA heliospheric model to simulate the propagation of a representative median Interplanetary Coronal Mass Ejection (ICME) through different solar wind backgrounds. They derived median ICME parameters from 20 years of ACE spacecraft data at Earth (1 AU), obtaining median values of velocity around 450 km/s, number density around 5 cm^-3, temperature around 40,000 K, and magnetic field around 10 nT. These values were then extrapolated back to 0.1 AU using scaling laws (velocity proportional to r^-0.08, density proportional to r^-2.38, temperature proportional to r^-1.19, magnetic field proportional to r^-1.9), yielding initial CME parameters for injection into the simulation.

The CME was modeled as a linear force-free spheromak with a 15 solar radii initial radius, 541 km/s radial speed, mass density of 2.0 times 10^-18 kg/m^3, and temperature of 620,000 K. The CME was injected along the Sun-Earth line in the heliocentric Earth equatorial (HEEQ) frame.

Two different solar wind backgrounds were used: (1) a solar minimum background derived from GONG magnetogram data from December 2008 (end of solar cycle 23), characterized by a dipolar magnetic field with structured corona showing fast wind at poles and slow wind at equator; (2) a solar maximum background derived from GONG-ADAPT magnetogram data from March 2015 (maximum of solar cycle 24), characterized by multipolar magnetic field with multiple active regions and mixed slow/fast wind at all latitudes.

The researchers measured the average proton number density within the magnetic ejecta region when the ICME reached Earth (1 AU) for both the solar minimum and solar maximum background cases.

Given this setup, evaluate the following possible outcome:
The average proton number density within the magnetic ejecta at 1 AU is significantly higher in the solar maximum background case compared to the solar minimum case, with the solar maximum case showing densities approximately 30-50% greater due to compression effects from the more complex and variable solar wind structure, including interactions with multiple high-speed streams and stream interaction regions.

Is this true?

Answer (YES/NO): NO